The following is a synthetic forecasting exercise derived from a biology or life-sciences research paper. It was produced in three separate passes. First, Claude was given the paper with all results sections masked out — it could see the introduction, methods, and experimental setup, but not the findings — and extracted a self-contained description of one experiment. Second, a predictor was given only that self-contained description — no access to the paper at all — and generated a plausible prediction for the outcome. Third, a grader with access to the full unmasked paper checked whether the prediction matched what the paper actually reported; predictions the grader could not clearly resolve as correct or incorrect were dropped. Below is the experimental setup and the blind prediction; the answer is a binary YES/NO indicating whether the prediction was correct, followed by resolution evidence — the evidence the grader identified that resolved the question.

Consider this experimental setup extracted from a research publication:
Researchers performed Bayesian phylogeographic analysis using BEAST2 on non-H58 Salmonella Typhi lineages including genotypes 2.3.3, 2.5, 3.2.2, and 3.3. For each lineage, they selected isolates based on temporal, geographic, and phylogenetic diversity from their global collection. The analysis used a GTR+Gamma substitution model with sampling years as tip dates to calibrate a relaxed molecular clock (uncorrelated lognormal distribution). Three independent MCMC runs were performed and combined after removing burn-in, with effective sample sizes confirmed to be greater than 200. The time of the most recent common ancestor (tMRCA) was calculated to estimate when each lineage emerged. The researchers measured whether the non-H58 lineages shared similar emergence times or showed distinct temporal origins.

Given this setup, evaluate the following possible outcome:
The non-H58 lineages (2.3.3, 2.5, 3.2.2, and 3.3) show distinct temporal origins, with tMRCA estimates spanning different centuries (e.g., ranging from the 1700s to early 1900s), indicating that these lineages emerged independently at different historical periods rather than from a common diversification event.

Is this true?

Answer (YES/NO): YES